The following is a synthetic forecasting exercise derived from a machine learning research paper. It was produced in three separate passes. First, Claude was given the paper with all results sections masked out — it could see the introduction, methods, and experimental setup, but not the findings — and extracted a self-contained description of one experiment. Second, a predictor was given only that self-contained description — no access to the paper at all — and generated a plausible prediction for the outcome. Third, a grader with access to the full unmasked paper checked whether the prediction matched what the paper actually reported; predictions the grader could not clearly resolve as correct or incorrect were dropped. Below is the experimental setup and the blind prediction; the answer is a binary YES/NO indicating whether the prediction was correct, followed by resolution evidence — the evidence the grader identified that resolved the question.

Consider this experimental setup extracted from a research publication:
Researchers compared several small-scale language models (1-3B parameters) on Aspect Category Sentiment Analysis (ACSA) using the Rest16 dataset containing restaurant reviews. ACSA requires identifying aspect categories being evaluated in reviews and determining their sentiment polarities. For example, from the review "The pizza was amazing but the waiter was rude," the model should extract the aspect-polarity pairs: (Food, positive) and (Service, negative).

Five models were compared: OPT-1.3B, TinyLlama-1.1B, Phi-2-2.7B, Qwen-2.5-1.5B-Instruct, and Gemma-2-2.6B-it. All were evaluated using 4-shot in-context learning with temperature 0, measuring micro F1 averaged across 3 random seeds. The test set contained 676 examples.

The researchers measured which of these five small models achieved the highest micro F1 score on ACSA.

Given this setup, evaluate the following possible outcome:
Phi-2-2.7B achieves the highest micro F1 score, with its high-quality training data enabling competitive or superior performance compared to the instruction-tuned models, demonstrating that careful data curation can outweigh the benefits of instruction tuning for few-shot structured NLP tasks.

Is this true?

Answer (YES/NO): NO